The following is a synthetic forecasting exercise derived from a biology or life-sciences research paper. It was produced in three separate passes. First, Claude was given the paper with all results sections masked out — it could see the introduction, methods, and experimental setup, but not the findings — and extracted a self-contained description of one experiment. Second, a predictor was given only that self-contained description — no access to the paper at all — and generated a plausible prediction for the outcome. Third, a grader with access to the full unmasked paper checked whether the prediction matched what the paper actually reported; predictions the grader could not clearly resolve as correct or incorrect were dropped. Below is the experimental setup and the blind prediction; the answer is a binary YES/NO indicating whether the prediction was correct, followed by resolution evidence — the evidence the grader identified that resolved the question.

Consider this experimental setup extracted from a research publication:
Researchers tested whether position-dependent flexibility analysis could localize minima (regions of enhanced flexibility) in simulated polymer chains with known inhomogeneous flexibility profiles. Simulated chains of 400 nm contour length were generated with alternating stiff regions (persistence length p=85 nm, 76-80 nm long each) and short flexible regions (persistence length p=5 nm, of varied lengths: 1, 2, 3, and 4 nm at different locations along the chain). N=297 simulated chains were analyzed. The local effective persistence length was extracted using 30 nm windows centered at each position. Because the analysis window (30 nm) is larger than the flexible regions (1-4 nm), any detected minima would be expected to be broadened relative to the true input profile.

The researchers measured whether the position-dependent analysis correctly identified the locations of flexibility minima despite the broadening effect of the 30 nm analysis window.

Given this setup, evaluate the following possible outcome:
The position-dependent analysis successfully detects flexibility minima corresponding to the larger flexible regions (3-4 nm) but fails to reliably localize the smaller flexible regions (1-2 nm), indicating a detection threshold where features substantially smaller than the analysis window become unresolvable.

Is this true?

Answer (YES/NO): NO